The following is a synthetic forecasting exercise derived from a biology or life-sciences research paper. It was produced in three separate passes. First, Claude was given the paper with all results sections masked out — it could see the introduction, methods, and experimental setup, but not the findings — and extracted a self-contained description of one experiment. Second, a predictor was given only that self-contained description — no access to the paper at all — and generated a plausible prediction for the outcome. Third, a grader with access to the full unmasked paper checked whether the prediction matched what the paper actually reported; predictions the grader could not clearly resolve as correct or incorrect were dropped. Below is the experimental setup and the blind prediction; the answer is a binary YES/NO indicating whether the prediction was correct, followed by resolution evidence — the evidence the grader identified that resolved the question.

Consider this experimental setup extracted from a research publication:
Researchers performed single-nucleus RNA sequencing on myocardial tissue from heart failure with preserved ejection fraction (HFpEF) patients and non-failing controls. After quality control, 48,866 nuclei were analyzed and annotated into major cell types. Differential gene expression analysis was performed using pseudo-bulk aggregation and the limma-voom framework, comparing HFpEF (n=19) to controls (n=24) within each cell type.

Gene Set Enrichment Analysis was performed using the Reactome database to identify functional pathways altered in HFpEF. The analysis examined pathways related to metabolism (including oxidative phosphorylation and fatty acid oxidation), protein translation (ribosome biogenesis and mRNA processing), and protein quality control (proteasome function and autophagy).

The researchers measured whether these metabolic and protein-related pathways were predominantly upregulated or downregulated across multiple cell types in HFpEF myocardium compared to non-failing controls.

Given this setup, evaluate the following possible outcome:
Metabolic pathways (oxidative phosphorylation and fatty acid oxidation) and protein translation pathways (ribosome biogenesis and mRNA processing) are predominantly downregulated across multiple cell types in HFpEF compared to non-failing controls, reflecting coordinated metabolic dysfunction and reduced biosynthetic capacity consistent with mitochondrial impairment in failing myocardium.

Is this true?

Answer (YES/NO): YES